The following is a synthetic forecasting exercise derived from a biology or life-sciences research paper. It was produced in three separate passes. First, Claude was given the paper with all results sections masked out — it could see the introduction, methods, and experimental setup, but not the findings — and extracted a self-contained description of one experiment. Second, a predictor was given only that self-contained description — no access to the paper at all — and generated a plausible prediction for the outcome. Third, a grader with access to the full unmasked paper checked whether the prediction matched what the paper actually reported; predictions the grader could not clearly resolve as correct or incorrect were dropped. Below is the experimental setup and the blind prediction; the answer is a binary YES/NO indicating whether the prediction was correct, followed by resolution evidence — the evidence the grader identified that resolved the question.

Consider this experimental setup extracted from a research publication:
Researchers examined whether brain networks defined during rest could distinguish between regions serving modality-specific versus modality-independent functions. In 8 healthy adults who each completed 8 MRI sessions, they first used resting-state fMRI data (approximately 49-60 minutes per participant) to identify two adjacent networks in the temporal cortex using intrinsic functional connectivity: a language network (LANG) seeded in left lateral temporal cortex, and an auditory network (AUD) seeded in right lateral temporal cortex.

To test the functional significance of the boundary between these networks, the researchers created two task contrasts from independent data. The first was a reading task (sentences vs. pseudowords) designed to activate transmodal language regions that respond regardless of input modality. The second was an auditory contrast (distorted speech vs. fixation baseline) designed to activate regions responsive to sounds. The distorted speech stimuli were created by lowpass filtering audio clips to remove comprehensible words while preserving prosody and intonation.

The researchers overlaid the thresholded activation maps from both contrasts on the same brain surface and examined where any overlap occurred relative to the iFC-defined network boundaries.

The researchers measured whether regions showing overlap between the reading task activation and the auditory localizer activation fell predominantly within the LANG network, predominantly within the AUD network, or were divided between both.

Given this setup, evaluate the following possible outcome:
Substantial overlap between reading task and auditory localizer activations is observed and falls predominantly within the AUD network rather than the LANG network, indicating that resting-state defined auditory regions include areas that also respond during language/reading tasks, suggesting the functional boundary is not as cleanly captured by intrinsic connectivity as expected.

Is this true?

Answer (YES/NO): NO